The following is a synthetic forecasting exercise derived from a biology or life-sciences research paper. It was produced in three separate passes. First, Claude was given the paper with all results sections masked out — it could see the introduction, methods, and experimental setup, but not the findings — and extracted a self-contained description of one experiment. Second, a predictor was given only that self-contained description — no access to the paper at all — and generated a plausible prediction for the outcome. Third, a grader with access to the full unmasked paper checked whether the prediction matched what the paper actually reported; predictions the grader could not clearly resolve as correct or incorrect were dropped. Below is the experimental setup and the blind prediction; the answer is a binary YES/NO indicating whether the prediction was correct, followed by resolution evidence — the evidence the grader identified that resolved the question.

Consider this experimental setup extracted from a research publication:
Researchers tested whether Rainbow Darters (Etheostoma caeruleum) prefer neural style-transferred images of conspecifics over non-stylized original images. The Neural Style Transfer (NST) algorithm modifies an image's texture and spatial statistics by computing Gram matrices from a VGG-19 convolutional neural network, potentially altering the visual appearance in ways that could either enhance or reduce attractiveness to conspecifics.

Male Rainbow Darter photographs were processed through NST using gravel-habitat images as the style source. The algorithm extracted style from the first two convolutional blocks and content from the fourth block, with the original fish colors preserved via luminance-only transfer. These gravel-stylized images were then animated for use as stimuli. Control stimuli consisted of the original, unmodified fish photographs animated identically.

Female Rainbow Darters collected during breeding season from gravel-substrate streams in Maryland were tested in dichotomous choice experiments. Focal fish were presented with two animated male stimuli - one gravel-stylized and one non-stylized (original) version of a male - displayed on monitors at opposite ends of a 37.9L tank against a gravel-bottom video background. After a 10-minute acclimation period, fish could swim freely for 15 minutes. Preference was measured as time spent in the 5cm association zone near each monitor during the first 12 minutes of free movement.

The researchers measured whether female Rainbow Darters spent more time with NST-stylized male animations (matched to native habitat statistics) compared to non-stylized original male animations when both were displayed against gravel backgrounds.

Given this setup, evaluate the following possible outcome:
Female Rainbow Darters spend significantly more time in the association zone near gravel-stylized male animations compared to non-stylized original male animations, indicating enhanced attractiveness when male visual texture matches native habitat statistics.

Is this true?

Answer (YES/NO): NO